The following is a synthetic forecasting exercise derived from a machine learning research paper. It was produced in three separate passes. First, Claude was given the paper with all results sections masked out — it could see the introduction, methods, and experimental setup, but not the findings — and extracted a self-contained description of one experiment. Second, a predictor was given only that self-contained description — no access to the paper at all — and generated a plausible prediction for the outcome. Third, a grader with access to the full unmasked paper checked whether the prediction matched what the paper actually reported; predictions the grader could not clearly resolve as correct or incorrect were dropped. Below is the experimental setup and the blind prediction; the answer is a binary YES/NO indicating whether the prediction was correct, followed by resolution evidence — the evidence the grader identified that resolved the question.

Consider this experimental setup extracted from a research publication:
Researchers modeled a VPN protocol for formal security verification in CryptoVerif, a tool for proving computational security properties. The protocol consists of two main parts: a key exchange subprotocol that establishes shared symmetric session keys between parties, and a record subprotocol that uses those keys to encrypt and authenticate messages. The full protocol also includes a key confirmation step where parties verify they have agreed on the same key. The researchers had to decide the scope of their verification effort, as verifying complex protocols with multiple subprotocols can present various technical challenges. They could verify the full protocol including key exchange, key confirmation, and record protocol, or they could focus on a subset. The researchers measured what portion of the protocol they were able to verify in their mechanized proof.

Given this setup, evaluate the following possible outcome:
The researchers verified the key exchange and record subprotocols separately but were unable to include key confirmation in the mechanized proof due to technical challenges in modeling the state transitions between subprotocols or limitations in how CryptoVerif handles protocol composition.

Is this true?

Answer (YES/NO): NO